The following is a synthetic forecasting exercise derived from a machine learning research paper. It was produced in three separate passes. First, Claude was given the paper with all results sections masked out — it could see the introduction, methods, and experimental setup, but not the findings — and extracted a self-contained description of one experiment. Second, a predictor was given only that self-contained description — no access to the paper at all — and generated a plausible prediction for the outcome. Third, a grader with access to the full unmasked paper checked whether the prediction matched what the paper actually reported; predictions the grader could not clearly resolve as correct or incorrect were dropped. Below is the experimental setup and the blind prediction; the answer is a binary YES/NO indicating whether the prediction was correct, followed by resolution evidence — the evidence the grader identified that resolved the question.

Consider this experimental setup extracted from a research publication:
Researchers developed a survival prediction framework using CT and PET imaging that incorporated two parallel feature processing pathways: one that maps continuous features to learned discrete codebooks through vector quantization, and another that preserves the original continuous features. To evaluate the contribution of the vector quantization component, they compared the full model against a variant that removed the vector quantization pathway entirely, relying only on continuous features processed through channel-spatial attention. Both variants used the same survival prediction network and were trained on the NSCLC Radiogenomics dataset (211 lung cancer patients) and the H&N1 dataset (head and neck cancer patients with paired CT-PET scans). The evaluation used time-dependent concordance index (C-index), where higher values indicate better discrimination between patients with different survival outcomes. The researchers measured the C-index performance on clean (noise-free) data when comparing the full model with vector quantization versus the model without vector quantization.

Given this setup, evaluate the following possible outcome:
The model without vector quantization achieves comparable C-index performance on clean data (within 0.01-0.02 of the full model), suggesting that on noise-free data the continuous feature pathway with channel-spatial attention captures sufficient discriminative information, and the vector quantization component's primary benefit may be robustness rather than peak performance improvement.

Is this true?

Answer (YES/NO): NO